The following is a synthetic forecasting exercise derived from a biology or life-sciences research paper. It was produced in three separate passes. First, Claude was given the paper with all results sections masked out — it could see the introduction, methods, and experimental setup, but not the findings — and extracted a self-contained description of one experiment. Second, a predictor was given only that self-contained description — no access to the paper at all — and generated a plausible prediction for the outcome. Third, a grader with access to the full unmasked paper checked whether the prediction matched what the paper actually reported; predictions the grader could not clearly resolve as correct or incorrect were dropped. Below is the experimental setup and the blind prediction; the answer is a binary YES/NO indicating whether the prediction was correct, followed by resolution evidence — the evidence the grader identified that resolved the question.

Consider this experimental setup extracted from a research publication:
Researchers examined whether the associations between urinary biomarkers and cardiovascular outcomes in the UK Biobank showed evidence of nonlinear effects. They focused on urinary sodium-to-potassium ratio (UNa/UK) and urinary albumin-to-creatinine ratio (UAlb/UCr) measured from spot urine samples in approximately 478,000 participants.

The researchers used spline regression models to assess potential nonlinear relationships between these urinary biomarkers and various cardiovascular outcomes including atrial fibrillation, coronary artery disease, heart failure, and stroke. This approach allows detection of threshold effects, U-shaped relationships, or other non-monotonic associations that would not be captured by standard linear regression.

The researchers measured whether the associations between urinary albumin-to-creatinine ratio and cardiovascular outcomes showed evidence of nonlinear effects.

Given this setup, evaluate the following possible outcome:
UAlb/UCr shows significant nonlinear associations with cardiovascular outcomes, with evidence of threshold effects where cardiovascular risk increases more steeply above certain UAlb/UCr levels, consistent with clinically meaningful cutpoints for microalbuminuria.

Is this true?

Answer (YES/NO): NO